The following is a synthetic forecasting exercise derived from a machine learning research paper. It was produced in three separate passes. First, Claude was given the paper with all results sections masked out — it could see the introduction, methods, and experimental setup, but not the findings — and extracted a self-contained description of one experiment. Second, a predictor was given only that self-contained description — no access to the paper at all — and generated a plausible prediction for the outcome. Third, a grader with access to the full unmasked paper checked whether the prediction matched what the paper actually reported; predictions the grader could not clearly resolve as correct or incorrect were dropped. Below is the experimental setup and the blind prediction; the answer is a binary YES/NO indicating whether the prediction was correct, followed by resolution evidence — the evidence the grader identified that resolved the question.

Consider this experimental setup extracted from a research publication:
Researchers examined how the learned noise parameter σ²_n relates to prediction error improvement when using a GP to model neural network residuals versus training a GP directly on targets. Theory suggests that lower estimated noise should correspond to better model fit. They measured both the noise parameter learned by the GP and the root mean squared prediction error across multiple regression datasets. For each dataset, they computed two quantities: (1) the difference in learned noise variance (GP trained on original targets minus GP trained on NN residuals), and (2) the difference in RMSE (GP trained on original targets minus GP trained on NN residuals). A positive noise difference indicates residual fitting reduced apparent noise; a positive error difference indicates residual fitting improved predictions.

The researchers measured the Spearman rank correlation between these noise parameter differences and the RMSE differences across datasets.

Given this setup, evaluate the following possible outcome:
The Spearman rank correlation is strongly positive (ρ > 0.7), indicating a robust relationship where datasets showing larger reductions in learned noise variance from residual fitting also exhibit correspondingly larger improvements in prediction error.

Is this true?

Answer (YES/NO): YES